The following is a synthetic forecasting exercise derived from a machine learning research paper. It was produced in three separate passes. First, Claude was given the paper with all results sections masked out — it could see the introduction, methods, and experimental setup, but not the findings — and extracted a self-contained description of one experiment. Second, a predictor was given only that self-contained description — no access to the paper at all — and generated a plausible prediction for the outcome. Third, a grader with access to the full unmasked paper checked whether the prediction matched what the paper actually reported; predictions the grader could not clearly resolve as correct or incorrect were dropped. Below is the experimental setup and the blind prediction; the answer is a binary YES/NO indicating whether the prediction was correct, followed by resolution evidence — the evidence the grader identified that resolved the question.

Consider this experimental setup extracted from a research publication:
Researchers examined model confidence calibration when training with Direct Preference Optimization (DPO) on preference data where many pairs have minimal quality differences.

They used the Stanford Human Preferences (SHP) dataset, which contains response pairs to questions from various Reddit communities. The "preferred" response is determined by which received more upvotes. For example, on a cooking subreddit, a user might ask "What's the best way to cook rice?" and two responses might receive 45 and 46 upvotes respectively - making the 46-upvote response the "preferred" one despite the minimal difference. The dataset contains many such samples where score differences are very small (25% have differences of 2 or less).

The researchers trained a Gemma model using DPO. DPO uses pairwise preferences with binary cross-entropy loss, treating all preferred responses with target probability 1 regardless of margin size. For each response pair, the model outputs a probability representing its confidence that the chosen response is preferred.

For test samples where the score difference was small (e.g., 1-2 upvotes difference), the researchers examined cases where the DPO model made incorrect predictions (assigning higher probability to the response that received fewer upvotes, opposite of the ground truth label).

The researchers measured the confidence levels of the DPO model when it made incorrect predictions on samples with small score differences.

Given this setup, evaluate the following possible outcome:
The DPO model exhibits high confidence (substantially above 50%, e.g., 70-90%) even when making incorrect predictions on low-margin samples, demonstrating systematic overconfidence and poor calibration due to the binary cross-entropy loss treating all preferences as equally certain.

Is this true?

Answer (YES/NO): YES